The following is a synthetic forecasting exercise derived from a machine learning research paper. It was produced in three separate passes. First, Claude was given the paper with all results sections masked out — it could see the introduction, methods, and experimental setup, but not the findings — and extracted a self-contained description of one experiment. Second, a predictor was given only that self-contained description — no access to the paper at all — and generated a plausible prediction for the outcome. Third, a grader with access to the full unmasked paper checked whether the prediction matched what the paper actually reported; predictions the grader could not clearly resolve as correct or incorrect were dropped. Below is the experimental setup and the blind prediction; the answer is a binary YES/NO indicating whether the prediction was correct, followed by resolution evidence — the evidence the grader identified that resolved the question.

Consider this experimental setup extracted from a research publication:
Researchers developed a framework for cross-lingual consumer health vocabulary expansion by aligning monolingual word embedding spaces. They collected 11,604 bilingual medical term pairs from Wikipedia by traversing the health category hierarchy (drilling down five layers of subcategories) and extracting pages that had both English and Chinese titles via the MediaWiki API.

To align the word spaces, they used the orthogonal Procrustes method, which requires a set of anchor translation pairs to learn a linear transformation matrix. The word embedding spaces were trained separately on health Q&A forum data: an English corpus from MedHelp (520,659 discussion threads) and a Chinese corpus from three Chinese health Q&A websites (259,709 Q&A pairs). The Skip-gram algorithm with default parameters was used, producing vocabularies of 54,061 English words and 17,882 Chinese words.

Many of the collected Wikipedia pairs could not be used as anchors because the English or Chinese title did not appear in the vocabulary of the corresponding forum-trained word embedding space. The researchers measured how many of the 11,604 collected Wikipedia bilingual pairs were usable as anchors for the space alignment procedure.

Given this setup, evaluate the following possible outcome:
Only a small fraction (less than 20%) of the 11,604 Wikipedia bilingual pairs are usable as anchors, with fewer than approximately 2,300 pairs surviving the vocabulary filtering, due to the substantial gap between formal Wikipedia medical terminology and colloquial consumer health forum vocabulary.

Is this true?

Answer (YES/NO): YES